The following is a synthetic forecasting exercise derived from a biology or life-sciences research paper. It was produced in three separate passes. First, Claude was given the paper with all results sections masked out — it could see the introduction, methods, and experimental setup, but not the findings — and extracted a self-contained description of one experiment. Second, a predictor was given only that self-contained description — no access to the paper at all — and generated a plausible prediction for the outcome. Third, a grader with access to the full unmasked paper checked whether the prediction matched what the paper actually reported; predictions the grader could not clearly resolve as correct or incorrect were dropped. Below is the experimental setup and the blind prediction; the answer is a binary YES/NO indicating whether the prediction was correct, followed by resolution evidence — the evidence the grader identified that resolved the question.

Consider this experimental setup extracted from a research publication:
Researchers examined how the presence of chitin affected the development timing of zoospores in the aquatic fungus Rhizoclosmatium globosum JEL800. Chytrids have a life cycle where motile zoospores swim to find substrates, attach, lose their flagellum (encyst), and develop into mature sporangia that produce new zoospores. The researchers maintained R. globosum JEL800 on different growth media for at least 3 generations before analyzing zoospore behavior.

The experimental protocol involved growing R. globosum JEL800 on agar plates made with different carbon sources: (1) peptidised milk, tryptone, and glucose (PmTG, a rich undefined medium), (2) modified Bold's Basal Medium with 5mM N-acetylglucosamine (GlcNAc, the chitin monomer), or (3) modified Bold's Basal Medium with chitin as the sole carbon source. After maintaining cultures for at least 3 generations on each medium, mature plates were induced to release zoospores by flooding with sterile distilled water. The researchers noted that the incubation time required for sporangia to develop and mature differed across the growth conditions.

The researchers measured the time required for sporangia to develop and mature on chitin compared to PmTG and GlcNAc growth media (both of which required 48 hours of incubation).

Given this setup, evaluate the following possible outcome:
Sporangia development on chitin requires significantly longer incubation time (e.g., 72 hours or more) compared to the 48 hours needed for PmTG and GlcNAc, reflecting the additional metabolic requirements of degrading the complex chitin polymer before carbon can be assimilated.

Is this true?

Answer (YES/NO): NO